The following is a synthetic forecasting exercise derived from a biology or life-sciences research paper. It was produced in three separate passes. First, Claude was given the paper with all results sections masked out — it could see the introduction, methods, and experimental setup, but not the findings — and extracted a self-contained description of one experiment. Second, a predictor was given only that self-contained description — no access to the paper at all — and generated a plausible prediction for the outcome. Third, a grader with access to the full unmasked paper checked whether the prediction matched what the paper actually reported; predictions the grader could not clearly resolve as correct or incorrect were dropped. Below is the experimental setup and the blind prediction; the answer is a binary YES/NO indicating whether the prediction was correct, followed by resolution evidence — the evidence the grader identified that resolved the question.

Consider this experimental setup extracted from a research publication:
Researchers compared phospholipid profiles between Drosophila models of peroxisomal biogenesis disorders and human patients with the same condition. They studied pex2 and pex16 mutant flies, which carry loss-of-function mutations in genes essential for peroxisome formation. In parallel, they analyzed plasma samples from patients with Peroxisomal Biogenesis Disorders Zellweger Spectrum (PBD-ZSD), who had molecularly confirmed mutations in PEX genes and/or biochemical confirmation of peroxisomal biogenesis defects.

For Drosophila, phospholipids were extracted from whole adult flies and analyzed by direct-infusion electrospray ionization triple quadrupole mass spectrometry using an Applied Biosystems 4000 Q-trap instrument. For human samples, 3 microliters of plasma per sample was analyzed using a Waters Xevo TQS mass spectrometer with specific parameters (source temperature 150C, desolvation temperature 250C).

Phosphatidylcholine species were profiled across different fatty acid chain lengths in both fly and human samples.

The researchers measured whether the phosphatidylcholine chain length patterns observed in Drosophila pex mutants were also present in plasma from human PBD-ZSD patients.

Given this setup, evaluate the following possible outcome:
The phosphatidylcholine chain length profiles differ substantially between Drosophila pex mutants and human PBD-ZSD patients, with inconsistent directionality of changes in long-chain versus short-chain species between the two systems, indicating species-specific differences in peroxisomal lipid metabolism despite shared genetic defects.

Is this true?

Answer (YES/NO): NO